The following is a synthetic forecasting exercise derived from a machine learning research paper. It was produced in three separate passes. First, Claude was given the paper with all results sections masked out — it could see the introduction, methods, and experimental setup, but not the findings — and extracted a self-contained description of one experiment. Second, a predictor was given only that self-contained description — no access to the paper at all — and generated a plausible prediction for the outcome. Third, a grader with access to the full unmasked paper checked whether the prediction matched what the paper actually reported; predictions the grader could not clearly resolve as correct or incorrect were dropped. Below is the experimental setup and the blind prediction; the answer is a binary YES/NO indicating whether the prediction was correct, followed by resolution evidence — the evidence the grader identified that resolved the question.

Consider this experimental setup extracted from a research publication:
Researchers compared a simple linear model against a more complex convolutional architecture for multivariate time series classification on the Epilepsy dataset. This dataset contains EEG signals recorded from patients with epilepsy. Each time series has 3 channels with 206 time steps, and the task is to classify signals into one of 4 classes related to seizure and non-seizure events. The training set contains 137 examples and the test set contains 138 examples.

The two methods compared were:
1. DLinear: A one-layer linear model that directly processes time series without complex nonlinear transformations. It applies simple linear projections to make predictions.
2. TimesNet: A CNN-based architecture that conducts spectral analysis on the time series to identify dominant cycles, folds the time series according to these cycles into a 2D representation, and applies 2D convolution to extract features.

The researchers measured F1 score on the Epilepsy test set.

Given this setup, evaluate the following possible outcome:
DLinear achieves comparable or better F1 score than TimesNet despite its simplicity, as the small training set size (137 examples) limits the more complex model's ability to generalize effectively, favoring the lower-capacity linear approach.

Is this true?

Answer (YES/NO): NO